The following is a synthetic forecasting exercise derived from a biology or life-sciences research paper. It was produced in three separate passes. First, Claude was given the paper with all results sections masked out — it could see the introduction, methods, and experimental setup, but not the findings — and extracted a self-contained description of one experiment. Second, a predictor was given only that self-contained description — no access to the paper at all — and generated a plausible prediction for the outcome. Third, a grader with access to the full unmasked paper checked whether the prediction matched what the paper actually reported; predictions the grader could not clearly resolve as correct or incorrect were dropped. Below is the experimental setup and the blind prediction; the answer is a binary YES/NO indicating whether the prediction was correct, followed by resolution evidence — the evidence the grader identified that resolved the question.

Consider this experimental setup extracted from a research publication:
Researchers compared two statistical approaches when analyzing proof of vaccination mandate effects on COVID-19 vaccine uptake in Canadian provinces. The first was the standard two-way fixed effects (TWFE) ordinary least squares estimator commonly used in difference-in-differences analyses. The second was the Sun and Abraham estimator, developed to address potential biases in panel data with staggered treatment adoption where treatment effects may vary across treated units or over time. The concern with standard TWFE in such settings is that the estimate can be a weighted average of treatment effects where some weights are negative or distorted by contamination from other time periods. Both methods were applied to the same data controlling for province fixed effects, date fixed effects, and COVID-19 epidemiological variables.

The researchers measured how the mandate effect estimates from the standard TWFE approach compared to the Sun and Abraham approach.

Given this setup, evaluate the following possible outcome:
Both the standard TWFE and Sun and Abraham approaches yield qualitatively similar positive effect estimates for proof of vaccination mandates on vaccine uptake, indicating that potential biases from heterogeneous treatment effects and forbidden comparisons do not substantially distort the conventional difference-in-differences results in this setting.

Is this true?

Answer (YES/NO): YES